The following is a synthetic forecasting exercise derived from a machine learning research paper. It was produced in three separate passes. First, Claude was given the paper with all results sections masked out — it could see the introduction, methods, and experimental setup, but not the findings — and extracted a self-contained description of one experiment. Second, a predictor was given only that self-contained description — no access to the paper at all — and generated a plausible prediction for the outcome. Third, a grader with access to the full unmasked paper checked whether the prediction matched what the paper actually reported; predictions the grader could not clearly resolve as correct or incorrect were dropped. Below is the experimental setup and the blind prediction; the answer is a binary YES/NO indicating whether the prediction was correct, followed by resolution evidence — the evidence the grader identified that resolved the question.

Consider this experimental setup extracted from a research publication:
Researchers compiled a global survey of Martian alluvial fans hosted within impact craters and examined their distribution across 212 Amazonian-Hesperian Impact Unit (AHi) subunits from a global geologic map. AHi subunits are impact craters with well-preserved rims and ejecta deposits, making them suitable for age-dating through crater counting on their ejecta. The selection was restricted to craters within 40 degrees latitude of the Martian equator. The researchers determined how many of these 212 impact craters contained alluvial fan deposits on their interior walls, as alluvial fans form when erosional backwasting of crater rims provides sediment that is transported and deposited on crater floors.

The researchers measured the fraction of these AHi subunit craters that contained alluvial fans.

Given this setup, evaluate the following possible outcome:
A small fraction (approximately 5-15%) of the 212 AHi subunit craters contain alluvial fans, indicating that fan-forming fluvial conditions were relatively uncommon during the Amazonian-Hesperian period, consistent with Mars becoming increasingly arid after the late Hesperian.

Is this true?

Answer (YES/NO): NO